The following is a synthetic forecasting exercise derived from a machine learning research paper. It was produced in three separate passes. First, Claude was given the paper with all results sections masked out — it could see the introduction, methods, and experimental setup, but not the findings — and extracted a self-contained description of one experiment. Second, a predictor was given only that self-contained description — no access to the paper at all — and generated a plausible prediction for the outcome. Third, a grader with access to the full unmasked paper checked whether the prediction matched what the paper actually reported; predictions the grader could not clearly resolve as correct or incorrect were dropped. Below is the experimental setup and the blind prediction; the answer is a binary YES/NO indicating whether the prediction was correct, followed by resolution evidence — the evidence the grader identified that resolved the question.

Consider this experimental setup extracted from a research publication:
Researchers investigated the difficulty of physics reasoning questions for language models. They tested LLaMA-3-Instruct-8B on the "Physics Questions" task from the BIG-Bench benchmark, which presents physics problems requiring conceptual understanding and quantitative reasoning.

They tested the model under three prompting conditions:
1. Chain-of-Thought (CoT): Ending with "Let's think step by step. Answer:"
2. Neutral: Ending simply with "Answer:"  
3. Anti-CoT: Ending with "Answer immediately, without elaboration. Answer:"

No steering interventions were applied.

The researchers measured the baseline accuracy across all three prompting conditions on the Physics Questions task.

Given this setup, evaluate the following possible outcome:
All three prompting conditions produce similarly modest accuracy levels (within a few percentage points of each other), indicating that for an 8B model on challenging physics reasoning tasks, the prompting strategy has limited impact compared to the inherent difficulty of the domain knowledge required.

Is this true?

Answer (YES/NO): YES